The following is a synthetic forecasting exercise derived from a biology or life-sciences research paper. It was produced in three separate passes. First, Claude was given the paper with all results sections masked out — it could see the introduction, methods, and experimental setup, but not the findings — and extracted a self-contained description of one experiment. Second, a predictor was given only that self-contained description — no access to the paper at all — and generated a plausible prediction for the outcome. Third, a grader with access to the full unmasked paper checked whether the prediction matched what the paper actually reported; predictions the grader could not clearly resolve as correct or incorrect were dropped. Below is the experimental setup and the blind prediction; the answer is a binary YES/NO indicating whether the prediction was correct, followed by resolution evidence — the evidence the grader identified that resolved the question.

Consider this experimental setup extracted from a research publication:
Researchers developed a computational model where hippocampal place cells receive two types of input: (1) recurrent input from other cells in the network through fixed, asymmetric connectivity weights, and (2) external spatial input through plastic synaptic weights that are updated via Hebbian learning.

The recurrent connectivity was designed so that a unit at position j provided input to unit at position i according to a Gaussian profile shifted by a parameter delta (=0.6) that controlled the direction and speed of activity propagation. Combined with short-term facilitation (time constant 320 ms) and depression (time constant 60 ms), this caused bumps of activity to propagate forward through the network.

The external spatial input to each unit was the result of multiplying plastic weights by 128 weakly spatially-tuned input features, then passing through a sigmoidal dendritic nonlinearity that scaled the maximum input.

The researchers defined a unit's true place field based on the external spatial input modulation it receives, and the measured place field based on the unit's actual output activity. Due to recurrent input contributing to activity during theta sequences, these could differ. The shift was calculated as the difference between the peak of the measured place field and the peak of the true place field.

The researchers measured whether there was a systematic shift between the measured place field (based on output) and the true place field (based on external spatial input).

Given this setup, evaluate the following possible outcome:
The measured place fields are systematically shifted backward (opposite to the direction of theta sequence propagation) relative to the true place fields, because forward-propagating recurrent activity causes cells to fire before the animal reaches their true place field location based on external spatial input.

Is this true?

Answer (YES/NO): YES